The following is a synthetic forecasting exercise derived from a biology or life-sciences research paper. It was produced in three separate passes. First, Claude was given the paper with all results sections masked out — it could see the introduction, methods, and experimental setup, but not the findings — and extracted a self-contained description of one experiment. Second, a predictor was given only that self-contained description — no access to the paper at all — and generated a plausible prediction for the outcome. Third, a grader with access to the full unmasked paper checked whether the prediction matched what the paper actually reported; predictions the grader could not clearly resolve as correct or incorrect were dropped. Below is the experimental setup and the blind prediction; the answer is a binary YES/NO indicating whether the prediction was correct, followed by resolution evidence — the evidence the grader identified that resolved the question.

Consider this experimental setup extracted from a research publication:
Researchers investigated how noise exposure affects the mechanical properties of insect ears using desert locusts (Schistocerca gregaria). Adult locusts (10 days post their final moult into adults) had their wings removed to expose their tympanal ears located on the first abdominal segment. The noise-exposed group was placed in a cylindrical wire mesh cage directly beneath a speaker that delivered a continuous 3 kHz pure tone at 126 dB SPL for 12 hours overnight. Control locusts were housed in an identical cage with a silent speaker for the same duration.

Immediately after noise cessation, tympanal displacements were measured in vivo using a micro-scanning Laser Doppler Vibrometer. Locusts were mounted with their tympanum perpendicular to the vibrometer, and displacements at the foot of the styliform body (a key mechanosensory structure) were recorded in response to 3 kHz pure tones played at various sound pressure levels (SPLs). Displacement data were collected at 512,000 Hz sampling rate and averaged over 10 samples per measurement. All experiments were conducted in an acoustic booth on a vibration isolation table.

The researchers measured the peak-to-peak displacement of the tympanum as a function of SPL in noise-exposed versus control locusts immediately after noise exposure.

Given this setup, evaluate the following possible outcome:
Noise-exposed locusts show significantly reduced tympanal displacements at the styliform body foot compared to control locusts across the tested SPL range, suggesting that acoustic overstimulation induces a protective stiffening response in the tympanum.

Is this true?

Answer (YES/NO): NO